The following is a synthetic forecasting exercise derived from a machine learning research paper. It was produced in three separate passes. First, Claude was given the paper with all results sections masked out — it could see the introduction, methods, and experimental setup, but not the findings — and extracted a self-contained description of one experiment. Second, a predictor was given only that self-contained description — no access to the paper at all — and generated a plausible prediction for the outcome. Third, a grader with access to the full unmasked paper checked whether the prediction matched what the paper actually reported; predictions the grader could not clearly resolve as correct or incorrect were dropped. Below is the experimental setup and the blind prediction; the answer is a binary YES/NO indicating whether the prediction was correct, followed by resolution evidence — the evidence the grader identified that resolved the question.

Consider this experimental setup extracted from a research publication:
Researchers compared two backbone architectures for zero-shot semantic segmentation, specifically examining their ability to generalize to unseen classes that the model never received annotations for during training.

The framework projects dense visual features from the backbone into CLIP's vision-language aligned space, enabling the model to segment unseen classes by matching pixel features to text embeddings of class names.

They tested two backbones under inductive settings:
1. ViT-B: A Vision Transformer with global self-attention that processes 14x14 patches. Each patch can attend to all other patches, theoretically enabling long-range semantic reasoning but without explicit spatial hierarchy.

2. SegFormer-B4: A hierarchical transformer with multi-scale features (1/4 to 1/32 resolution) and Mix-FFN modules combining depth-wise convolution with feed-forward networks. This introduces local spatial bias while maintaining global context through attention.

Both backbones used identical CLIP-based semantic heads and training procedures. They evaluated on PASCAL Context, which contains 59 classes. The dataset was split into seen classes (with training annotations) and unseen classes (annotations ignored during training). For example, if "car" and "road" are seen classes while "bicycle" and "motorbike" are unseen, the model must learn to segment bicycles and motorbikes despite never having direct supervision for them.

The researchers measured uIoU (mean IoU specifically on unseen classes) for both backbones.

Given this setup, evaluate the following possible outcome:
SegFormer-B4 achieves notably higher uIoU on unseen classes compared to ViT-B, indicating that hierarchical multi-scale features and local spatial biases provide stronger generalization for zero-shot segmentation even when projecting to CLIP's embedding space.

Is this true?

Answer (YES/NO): YES